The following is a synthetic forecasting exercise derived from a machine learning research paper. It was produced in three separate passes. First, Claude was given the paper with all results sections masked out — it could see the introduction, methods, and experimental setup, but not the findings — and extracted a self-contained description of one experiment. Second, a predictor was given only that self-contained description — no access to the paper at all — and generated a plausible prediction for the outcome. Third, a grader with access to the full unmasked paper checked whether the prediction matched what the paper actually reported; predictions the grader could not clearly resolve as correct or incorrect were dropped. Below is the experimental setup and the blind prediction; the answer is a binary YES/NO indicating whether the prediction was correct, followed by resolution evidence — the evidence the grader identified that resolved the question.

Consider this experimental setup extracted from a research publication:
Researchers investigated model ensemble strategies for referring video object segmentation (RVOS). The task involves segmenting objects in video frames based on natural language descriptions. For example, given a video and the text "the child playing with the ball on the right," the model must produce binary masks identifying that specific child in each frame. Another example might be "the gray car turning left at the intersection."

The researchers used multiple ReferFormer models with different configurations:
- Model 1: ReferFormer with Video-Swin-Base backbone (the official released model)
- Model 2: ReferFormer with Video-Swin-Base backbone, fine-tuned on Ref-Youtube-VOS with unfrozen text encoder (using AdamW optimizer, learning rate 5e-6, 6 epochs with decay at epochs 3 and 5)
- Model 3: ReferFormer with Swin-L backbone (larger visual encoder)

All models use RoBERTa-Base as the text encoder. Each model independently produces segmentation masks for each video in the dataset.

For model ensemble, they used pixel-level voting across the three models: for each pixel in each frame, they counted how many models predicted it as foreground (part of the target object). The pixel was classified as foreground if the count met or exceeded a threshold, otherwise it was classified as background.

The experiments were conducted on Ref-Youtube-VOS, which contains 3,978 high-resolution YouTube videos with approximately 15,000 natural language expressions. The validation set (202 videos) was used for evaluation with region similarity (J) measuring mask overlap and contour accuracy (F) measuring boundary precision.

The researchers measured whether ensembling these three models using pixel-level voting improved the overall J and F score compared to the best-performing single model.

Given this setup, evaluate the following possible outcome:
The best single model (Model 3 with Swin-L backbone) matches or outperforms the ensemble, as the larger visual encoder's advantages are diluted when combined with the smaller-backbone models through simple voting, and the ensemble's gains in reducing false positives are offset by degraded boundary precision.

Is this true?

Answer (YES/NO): NO